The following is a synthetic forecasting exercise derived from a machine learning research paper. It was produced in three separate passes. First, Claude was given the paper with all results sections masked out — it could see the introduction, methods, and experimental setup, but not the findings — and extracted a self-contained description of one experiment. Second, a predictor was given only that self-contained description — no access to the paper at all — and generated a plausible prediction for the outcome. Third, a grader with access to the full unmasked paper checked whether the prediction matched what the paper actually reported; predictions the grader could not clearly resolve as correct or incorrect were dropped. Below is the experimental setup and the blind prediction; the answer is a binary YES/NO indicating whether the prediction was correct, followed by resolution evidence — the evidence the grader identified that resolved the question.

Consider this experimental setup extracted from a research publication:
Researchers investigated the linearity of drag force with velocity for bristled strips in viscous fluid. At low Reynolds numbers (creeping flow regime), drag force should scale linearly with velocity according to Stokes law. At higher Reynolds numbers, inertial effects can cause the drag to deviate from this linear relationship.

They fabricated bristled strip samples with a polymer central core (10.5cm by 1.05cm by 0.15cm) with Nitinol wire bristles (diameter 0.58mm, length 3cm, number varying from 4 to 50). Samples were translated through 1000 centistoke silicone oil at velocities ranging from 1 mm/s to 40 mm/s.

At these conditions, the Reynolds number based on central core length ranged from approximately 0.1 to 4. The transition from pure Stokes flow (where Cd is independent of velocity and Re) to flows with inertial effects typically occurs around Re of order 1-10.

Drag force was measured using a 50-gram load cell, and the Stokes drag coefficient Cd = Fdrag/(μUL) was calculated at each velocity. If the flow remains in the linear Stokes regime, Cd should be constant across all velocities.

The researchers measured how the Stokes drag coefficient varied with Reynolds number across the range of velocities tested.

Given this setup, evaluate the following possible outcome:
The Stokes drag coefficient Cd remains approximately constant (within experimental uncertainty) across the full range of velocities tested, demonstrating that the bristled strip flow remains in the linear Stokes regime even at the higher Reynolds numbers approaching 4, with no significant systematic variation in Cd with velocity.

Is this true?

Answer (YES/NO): YES